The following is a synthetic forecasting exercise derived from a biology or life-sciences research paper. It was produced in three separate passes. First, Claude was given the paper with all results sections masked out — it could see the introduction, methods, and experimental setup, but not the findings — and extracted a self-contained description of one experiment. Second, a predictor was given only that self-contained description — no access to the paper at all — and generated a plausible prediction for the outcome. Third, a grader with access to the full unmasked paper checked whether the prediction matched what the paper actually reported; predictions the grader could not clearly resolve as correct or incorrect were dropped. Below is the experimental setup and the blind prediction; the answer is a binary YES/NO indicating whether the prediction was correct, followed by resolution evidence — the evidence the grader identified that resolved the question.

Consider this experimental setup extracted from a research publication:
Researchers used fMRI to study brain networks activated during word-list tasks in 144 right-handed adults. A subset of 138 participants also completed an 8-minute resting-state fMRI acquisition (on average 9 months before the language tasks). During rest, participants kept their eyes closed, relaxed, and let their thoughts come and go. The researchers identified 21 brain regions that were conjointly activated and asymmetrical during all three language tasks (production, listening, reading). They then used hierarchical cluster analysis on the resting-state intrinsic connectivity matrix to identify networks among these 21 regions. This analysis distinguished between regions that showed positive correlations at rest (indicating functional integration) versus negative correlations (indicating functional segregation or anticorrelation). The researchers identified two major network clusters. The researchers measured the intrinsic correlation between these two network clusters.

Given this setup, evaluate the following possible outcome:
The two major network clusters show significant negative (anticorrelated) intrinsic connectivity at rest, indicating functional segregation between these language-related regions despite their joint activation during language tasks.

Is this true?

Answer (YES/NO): NO